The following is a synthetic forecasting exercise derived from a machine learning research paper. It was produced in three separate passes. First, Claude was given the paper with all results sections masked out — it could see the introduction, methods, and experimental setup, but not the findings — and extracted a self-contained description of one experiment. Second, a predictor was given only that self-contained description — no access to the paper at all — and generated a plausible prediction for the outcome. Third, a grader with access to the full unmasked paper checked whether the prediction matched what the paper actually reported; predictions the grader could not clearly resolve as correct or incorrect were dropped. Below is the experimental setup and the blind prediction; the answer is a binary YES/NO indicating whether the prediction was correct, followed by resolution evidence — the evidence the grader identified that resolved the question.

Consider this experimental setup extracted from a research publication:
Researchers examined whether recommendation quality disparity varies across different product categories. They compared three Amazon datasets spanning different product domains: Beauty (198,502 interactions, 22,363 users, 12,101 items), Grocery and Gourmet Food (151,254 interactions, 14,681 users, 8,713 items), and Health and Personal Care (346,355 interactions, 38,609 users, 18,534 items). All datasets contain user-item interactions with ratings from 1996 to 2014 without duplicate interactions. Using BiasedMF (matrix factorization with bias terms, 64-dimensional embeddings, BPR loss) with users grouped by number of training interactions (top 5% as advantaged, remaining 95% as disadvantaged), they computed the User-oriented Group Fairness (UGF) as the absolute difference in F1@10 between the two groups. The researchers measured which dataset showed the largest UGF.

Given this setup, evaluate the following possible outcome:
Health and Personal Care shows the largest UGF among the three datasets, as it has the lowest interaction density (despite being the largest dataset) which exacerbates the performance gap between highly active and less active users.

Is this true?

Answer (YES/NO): NO